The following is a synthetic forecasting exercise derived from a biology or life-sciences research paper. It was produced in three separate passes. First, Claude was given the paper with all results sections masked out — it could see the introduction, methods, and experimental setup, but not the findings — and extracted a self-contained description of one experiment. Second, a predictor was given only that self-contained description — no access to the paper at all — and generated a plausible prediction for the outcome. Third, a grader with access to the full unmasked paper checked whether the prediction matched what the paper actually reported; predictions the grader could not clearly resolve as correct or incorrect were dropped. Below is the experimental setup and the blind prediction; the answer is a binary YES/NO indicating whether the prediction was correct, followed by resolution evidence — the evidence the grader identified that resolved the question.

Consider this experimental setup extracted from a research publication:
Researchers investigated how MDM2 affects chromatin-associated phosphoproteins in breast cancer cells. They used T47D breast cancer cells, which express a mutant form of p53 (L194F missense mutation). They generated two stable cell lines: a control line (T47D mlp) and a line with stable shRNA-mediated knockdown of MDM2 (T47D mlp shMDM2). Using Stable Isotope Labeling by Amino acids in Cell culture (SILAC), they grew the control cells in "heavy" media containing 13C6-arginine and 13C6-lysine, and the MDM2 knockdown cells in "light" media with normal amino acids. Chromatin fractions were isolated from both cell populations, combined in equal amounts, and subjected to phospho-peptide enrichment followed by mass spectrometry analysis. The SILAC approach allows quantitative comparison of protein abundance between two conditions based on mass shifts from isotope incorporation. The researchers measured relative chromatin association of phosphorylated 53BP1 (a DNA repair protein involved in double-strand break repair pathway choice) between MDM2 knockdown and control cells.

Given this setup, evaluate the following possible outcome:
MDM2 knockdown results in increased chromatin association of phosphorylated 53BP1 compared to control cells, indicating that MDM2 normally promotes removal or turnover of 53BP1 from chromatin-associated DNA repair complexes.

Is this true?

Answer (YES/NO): NO